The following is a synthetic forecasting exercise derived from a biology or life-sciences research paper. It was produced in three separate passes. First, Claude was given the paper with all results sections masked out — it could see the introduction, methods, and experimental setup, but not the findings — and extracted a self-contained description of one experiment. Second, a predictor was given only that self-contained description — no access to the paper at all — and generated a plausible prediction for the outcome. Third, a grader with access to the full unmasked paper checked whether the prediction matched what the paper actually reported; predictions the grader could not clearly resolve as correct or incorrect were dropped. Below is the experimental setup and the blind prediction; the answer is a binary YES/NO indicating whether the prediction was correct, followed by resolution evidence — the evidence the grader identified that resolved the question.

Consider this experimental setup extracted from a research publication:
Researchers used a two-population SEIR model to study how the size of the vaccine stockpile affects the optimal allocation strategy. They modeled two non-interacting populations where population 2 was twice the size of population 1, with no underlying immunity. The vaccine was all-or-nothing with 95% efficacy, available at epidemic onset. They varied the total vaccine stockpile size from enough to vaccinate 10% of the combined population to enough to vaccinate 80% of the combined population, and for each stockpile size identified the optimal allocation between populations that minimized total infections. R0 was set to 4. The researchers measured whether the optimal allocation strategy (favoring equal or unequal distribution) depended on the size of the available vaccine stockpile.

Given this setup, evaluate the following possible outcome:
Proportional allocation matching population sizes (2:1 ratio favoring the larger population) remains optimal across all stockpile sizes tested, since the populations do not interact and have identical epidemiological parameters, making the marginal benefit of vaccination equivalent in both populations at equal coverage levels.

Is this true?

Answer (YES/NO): NO